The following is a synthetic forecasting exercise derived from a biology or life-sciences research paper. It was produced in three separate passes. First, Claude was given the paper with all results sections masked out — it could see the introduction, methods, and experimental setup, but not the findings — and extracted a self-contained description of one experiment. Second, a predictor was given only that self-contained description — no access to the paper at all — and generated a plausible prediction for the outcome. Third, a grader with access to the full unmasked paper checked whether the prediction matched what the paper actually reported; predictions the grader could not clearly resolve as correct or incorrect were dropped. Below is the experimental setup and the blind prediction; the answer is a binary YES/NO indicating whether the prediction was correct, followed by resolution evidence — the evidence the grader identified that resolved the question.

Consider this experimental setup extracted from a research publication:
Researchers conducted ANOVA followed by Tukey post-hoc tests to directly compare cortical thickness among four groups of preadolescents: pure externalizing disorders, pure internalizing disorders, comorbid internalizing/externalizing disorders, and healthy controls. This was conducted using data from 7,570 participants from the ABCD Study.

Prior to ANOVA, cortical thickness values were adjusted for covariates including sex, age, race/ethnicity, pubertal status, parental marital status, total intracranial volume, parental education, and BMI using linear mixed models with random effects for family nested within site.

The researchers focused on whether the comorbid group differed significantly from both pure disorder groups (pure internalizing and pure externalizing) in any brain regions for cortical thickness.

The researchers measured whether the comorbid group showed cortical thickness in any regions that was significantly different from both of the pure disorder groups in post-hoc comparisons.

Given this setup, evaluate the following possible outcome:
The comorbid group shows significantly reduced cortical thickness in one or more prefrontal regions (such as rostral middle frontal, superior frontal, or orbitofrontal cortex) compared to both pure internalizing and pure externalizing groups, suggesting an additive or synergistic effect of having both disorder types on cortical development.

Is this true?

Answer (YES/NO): NO